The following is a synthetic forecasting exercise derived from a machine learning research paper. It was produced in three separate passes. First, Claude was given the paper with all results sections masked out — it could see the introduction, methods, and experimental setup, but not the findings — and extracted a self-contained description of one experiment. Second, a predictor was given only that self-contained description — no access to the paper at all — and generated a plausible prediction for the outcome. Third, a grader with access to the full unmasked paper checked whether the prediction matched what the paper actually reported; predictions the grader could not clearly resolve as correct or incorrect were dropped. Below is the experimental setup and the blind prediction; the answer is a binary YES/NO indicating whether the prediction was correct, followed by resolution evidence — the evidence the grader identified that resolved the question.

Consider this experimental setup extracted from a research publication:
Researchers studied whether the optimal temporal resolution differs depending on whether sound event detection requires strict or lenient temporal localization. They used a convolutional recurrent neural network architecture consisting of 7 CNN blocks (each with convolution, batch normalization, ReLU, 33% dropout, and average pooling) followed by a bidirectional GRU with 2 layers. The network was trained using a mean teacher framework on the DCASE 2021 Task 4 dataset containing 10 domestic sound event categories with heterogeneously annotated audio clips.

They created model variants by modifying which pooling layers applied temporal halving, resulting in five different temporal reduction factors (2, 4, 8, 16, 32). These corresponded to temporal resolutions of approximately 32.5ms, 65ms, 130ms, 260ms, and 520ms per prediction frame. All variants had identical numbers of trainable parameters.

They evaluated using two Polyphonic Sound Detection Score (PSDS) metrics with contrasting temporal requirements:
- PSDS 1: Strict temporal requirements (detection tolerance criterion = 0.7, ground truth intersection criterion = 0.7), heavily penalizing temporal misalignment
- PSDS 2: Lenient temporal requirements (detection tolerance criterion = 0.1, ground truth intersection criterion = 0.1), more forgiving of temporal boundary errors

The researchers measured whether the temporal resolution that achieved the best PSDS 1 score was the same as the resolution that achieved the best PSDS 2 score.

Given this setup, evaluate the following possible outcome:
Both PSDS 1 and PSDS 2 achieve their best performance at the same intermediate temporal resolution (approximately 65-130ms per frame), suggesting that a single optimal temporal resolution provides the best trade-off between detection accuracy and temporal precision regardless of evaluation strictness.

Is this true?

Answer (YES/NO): NO